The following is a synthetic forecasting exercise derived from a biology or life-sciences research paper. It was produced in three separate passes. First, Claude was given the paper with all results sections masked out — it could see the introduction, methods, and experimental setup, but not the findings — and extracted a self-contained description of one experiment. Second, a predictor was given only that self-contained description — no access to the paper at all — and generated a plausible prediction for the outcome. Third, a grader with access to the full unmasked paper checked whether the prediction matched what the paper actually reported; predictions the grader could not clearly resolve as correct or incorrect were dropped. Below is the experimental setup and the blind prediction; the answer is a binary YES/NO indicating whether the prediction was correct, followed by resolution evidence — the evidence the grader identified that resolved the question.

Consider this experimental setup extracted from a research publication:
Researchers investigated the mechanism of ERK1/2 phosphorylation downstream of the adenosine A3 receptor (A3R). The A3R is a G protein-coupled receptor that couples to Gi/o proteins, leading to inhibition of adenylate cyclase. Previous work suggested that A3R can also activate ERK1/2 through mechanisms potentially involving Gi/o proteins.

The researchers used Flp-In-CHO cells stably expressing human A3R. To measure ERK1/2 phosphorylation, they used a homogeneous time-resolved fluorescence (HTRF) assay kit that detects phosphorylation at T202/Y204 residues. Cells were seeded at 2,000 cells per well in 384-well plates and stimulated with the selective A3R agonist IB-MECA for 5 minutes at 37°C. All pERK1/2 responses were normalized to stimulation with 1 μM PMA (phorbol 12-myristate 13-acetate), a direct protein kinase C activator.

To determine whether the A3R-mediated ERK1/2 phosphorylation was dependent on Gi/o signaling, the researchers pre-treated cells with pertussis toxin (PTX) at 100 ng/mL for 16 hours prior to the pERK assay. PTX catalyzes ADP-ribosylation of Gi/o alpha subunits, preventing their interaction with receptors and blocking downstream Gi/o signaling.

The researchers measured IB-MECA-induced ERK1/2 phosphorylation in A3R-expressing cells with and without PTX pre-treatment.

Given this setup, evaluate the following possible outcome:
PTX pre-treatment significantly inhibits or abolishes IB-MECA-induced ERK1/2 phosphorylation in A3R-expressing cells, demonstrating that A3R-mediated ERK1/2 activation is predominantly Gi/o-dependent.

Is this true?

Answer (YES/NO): YES